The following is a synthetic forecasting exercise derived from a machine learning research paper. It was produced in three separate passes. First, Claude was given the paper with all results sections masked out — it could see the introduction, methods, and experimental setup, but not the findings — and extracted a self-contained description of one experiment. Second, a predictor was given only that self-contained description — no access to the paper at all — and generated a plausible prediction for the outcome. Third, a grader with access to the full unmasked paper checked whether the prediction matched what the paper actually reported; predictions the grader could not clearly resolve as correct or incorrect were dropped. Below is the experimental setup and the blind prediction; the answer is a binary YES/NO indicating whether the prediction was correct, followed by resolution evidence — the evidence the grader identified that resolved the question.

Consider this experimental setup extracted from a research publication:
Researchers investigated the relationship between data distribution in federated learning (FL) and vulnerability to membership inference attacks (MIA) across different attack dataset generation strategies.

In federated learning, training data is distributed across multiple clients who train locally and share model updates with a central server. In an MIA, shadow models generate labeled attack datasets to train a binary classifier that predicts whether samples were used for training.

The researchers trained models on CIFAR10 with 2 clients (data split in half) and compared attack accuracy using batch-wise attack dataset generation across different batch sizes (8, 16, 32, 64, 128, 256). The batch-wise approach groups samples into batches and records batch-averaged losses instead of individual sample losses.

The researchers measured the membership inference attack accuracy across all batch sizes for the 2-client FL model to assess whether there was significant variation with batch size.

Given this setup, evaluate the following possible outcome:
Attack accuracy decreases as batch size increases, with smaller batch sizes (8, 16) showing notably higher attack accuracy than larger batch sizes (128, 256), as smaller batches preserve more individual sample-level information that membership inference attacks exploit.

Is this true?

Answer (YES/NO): NO